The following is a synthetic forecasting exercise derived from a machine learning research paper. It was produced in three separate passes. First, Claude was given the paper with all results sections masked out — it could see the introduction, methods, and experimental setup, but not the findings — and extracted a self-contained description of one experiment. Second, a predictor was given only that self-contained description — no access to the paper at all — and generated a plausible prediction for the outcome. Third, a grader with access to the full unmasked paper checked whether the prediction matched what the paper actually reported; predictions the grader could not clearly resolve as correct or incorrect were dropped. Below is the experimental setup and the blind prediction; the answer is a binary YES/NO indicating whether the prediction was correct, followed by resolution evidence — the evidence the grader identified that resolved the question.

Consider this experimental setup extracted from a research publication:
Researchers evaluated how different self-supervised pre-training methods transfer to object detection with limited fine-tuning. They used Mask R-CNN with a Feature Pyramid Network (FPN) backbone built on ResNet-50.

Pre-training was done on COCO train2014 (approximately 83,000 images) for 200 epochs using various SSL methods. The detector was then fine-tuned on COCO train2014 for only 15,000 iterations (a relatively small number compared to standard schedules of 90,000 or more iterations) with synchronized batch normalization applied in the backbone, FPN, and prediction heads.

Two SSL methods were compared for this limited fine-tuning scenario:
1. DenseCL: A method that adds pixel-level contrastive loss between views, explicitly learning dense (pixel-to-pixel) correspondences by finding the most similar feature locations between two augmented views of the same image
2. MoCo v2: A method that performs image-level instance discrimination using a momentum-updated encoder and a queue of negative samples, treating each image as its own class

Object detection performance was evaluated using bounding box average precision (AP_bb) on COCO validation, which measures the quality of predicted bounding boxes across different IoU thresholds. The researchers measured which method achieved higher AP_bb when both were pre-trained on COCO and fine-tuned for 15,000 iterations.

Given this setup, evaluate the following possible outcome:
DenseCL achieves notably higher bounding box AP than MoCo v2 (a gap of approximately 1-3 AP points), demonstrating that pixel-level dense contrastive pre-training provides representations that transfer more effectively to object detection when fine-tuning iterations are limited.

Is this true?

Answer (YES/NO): NO